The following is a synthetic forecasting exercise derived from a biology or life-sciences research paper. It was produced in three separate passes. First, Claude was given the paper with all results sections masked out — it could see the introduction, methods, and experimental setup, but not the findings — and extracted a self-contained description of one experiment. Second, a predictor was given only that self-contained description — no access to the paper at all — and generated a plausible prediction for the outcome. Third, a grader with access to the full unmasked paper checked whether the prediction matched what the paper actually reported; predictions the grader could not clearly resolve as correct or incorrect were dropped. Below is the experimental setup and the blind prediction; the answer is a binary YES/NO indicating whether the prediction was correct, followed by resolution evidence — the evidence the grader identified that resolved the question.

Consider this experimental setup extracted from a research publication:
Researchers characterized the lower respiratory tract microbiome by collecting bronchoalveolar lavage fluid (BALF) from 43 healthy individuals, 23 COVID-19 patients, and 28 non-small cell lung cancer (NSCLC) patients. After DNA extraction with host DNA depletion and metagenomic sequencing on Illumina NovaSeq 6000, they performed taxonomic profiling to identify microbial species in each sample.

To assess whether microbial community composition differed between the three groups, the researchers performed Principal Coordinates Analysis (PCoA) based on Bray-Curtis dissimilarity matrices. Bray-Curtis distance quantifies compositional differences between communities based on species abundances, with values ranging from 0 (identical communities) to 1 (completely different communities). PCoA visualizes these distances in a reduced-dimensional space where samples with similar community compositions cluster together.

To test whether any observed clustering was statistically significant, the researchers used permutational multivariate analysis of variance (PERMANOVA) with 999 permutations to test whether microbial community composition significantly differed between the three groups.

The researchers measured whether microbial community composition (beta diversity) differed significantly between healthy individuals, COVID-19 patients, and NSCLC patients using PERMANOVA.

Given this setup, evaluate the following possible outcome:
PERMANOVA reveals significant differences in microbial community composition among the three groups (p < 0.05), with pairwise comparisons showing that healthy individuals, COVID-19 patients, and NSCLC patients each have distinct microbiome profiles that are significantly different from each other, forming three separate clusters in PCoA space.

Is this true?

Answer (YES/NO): NO